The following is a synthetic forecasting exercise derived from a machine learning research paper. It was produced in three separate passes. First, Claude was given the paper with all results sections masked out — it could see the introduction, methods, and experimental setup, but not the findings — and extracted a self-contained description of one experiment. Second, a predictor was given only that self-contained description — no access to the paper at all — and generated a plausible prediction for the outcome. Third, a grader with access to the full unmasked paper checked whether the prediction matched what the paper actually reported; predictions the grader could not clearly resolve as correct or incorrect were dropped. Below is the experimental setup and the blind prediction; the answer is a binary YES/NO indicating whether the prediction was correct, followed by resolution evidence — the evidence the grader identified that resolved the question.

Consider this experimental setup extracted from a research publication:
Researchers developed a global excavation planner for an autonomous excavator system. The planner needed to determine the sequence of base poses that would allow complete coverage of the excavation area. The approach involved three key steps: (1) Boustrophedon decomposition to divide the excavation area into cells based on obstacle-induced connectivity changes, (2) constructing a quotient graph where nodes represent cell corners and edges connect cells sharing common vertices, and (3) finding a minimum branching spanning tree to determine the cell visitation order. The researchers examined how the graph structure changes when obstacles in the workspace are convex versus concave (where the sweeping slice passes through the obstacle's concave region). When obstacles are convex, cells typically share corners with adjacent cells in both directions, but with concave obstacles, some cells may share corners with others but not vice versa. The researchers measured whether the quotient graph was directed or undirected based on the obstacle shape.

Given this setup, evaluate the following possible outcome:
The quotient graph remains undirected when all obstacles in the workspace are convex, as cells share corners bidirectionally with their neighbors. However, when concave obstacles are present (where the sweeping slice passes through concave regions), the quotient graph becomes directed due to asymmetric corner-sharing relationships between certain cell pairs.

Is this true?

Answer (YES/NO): YES